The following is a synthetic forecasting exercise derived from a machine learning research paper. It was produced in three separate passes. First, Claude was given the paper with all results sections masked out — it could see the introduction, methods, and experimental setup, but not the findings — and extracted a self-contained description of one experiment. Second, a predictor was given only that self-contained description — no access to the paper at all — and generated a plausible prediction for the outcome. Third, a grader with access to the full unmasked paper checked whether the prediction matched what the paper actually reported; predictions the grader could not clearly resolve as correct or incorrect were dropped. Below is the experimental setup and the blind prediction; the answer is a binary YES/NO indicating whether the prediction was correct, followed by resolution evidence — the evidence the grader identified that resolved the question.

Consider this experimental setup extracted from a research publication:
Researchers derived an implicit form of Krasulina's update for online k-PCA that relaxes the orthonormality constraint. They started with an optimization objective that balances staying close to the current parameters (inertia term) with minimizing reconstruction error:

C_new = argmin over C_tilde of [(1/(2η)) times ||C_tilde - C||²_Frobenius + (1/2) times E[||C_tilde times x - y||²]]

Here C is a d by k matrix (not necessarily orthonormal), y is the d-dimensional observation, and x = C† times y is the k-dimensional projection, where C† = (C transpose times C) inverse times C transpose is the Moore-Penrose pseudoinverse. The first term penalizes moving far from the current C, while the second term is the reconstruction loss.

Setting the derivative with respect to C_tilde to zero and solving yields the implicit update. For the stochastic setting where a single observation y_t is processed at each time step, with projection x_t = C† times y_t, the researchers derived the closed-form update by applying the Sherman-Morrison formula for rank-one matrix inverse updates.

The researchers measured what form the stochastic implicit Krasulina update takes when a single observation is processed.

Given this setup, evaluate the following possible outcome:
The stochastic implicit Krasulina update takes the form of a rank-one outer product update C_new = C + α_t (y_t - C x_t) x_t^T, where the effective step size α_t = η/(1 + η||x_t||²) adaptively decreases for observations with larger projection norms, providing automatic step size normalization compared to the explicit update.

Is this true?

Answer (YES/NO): YES